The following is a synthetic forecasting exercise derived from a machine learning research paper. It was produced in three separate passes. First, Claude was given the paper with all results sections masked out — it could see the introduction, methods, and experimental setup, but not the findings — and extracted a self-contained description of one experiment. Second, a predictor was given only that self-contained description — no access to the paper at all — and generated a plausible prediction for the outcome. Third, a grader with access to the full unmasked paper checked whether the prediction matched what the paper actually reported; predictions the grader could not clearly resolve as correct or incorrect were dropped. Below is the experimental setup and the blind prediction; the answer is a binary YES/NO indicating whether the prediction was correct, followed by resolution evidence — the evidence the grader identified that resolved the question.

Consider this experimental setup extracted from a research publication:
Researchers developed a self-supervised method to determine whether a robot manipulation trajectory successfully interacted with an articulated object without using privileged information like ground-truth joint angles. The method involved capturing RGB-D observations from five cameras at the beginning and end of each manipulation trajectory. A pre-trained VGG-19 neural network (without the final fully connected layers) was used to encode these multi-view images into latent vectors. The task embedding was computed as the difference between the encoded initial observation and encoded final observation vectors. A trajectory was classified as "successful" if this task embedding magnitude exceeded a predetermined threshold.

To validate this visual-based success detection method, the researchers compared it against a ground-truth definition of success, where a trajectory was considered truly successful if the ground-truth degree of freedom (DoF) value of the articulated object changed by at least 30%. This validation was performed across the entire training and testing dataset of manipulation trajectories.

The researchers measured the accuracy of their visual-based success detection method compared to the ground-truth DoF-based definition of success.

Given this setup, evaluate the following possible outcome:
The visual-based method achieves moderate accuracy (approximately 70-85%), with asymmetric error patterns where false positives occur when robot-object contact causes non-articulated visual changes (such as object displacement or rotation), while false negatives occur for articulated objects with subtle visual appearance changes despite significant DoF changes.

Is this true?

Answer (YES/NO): NO